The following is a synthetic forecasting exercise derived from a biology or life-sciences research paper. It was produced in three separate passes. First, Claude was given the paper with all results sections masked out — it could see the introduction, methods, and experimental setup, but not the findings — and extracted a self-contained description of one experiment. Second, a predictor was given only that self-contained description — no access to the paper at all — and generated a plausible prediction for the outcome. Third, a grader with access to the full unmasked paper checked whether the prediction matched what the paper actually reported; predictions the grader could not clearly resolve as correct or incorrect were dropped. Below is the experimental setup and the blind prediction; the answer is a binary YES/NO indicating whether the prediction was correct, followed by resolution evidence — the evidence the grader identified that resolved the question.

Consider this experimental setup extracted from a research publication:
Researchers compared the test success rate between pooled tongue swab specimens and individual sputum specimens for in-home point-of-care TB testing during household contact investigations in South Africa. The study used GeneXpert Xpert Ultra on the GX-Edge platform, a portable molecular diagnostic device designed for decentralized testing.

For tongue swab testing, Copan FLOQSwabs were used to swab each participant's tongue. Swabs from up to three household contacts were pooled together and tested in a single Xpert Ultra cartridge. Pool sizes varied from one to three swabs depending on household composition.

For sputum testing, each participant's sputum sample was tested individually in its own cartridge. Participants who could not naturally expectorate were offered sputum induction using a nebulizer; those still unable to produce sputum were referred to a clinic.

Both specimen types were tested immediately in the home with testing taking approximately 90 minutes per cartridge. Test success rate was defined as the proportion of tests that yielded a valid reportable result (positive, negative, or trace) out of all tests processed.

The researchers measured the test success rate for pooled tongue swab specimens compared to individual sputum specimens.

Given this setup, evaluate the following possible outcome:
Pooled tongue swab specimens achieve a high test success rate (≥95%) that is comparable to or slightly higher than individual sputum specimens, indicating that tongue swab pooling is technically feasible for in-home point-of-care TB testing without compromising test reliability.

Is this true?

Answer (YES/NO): YES